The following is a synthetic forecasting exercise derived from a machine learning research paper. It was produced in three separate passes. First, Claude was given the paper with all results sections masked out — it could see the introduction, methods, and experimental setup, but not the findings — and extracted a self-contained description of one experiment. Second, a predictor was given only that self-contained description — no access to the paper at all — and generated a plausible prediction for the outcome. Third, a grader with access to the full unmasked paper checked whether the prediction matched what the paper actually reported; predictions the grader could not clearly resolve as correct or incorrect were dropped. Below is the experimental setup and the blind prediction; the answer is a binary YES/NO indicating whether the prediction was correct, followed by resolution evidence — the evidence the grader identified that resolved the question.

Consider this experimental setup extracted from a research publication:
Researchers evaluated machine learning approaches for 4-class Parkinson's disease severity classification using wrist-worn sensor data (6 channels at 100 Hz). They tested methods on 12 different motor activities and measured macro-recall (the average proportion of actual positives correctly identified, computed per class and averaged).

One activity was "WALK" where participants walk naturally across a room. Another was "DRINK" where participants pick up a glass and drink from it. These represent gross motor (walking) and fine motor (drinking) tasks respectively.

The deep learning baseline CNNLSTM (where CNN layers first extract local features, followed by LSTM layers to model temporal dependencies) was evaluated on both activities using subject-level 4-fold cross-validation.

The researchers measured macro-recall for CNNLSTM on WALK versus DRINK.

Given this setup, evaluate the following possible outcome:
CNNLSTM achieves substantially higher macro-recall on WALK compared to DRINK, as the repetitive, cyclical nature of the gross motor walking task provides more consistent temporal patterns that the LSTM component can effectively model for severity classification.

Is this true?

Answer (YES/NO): NO